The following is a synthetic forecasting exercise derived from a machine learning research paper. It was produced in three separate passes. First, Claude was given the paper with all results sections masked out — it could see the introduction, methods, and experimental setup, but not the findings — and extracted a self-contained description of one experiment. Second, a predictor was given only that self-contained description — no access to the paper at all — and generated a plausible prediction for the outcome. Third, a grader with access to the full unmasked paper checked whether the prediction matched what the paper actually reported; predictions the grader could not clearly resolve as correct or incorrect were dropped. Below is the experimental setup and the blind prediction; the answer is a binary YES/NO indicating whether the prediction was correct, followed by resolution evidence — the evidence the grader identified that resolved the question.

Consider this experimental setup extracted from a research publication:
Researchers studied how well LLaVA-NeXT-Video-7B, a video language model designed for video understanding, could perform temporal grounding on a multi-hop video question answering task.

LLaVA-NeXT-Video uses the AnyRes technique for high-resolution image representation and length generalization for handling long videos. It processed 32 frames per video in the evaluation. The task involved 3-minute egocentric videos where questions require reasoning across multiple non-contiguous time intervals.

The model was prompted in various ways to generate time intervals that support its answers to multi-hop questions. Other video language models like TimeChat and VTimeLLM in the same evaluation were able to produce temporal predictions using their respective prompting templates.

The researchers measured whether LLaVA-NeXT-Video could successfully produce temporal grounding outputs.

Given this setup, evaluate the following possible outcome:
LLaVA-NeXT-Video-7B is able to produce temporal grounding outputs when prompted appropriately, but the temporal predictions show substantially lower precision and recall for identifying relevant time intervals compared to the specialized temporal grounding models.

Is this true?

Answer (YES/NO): NO